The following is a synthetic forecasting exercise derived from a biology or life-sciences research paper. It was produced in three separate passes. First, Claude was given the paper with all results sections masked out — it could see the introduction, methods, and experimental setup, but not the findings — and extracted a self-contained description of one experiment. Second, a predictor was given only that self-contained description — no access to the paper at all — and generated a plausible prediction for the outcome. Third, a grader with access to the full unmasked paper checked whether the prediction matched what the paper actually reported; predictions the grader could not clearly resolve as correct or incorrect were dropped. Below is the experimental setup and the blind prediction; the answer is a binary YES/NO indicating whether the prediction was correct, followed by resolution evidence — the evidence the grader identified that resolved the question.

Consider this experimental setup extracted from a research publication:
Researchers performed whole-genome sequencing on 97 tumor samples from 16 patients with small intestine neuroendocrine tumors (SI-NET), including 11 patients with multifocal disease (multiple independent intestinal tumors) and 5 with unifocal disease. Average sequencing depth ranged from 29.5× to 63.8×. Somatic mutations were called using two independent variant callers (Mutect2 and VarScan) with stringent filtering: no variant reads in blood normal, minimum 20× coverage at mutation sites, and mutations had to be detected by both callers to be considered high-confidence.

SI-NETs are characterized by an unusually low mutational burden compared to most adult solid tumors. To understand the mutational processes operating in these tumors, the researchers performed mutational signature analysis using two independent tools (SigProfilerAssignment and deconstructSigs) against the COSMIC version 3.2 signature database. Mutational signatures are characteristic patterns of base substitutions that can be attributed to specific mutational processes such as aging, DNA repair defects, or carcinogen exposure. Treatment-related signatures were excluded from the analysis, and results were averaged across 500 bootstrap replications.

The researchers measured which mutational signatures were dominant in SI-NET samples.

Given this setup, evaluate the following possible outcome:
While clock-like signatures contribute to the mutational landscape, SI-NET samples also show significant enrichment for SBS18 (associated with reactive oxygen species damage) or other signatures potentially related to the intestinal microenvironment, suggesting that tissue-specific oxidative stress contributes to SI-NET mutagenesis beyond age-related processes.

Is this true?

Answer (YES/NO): NO